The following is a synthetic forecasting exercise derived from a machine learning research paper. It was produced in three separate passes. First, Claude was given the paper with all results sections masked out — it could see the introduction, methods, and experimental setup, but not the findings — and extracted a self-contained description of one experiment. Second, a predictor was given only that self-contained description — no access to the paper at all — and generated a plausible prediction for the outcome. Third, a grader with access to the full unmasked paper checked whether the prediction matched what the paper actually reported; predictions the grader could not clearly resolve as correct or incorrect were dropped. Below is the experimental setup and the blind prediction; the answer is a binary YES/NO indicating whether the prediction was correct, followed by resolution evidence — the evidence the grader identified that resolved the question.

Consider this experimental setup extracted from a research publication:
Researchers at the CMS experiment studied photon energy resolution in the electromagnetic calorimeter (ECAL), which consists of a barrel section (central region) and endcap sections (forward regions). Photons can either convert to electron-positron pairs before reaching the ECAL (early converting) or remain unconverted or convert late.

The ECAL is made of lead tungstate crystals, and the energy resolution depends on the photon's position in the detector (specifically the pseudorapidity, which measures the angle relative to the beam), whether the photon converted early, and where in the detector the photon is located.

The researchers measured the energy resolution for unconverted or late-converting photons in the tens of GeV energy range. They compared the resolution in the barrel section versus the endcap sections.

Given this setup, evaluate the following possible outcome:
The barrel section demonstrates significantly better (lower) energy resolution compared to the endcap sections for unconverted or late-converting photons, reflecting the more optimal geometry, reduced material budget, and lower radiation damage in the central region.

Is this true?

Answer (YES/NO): YES